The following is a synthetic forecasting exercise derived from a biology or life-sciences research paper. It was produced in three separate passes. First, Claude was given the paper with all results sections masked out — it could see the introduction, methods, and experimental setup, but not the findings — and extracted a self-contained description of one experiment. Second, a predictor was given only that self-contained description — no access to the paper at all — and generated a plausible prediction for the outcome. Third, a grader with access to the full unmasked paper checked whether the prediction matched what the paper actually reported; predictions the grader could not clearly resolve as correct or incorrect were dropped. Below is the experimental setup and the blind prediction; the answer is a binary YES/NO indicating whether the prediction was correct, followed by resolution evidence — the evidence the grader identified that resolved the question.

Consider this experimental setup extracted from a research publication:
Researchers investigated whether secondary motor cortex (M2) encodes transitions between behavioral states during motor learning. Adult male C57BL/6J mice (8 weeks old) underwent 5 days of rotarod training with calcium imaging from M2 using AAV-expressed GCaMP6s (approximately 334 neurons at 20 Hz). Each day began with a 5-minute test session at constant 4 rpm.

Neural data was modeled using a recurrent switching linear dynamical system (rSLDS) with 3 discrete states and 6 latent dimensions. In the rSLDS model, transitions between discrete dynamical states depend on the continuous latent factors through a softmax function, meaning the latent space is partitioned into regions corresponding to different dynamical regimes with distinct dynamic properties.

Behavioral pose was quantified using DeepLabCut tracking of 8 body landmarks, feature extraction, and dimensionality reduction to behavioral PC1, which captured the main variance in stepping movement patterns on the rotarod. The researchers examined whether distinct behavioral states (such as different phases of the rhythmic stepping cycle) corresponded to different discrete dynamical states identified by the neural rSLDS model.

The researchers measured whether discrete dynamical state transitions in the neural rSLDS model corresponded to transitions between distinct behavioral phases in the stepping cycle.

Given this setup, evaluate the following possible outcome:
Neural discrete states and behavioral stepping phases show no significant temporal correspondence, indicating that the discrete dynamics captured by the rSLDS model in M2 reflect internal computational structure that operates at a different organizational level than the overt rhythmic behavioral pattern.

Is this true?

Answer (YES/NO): YES